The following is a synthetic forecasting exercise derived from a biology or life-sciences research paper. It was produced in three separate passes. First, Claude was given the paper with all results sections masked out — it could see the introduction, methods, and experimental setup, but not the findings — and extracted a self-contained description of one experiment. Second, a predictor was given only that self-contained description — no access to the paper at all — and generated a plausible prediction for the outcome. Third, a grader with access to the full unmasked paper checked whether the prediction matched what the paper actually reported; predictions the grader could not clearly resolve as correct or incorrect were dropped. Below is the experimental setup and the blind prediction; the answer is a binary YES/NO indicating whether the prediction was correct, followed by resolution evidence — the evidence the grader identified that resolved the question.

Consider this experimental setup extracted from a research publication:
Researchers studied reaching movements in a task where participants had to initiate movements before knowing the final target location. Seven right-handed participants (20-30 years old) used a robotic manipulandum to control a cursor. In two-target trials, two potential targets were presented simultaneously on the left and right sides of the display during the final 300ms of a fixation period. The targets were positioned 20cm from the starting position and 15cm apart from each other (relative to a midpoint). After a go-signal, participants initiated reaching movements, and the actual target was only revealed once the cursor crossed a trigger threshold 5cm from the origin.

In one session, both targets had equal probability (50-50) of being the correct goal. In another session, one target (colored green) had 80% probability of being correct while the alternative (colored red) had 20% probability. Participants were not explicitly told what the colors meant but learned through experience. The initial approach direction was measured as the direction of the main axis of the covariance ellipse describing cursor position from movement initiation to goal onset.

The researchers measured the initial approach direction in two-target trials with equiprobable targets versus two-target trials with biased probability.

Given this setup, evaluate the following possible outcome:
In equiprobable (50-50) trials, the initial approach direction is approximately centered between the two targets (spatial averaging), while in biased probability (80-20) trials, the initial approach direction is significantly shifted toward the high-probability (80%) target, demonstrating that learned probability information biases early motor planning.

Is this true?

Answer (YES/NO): YES